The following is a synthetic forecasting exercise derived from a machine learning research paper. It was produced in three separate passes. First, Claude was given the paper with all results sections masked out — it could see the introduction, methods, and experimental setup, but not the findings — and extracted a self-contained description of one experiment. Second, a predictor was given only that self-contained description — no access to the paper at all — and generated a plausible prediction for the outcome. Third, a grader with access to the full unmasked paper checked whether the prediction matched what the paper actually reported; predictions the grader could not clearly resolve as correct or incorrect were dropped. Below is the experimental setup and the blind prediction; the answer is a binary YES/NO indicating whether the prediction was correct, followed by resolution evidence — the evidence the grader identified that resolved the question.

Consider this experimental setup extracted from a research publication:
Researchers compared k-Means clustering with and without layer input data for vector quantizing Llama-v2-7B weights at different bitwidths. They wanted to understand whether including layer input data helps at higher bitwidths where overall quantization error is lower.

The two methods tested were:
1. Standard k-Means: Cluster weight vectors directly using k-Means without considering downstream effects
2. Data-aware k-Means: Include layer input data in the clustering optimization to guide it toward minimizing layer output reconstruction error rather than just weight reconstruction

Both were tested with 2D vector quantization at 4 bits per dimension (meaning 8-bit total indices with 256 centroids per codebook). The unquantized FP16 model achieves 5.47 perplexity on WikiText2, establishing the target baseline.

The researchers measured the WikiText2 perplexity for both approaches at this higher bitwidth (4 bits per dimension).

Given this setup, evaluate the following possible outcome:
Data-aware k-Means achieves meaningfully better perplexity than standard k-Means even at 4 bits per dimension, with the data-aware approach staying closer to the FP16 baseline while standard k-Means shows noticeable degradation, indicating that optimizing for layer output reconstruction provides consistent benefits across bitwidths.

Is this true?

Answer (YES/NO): NO